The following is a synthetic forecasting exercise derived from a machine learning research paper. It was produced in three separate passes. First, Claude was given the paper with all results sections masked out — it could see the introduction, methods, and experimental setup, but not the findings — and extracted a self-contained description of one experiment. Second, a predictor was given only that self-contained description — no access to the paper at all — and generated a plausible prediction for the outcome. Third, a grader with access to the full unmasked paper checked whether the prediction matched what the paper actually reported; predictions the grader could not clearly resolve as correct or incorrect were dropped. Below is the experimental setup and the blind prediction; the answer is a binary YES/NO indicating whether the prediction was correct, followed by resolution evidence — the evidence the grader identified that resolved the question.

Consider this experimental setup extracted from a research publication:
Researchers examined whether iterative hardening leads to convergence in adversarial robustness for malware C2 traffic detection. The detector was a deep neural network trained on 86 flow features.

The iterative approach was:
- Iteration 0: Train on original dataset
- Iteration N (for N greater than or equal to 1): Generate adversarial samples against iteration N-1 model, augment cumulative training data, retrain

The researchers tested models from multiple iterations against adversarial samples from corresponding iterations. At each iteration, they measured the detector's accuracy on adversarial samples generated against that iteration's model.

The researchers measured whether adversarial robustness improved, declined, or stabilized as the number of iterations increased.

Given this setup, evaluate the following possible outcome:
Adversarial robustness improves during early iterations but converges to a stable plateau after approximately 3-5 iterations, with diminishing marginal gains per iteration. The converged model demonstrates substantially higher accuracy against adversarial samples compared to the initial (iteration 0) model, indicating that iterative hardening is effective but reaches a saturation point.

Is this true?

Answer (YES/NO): NO